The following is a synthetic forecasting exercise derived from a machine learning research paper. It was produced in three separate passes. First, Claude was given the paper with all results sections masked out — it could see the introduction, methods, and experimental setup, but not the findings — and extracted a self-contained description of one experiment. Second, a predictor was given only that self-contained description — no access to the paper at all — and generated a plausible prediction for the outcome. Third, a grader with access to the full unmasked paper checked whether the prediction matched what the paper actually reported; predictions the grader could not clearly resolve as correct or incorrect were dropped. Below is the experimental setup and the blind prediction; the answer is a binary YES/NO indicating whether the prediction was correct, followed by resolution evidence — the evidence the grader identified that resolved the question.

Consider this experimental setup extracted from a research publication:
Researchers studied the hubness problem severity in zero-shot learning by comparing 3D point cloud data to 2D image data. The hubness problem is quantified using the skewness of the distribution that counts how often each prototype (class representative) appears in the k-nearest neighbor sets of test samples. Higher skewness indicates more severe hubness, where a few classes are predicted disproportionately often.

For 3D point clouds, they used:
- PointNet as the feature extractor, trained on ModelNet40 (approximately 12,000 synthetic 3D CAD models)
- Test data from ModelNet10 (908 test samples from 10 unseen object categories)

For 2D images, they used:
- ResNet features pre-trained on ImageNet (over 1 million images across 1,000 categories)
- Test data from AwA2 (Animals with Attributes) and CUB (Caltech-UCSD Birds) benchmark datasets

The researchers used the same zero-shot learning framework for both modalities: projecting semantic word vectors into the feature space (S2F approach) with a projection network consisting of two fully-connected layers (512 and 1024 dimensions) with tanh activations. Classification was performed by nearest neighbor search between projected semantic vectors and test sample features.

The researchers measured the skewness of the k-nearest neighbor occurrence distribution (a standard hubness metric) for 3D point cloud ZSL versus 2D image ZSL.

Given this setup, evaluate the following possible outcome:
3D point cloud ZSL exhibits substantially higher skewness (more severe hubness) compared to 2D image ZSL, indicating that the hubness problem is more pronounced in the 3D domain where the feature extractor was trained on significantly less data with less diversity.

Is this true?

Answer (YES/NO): YES